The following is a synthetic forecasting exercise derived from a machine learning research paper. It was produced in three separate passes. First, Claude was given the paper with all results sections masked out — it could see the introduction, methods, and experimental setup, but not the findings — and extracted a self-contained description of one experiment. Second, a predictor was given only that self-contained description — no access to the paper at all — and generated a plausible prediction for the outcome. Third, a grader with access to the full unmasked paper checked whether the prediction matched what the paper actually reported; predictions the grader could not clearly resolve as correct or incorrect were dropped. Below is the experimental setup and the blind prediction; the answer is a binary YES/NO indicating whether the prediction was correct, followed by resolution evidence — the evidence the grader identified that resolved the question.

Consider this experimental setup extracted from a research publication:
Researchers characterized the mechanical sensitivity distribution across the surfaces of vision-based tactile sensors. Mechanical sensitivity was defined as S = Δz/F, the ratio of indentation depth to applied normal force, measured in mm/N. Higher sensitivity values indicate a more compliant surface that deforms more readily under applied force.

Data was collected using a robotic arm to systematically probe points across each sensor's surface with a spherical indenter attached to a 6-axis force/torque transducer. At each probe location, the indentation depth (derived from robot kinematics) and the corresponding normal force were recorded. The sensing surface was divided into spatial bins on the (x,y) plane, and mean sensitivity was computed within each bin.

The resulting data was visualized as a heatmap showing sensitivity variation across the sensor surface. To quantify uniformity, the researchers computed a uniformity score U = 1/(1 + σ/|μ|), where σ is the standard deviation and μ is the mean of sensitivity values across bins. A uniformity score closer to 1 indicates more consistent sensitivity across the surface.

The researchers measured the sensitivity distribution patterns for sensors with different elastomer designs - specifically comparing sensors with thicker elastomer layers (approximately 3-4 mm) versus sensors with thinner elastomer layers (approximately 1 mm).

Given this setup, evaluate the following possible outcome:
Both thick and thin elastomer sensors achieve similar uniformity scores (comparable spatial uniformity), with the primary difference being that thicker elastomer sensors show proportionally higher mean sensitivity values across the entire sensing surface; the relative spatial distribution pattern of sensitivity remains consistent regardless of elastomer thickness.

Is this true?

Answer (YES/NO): NO